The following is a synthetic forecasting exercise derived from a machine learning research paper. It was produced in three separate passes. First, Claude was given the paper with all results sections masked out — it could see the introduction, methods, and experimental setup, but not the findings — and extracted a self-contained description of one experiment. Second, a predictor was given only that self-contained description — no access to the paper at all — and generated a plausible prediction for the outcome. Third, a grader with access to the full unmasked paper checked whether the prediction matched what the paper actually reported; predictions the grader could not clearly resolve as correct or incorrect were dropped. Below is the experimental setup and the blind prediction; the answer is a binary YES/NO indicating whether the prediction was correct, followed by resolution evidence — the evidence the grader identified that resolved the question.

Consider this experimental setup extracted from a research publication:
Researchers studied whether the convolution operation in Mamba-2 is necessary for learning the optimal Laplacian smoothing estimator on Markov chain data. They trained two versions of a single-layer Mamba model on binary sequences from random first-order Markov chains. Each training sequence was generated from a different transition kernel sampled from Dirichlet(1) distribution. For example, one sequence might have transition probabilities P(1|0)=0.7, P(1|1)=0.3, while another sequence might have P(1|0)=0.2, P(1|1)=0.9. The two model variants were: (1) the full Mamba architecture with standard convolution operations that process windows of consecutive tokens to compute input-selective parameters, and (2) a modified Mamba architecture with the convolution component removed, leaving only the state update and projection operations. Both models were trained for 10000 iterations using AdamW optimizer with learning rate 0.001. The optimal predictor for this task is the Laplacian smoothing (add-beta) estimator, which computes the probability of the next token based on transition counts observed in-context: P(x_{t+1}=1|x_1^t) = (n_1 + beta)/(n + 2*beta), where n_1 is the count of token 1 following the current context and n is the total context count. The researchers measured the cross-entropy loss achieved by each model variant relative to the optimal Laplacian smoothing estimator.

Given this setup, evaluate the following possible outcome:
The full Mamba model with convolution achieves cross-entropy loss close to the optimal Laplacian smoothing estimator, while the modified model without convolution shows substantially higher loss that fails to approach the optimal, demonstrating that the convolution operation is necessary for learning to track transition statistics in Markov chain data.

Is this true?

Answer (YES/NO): YES